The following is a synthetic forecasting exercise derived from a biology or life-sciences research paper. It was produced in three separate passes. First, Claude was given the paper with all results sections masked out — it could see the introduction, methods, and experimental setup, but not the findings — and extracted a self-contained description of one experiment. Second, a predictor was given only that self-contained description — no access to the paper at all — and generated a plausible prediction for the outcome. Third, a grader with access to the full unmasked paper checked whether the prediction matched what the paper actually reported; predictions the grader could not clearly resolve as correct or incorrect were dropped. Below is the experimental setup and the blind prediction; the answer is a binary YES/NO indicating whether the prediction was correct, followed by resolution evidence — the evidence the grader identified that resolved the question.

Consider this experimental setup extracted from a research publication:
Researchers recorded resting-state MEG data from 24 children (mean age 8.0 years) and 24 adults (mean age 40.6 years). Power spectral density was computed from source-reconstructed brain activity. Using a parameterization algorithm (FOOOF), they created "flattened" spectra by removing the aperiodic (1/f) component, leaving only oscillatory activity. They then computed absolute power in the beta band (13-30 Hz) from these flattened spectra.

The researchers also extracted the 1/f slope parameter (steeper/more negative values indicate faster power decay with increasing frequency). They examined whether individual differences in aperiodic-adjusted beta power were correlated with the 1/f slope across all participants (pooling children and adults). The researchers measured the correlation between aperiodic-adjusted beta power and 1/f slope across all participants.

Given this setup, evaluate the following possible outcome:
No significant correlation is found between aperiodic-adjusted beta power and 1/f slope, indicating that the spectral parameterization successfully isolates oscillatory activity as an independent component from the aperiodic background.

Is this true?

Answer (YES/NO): NO